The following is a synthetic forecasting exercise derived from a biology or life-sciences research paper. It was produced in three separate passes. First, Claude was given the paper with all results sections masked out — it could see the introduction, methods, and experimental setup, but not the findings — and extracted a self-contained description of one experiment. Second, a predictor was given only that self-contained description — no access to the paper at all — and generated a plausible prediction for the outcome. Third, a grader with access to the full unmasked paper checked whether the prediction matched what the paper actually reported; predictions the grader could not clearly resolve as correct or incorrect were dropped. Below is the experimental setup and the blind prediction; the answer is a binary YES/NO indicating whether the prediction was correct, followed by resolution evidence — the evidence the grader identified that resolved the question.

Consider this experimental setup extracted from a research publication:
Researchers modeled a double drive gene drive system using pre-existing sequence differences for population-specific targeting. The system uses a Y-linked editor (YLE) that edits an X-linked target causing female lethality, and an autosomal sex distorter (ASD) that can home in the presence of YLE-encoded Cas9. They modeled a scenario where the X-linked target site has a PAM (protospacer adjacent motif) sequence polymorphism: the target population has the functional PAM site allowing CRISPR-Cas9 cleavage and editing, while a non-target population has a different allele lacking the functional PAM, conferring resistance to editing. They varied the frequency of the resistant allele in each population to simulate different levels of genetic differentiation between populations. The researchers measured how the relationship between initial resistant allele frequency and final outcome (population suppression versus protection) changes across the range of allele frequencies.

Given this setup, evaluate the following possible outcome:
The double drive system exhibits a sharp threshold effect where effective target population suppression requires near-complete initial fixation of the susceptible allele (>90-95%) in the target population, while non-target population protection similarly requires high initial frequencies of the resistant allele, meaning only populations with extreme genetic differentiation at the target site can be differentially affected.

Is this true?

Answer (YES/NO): NO